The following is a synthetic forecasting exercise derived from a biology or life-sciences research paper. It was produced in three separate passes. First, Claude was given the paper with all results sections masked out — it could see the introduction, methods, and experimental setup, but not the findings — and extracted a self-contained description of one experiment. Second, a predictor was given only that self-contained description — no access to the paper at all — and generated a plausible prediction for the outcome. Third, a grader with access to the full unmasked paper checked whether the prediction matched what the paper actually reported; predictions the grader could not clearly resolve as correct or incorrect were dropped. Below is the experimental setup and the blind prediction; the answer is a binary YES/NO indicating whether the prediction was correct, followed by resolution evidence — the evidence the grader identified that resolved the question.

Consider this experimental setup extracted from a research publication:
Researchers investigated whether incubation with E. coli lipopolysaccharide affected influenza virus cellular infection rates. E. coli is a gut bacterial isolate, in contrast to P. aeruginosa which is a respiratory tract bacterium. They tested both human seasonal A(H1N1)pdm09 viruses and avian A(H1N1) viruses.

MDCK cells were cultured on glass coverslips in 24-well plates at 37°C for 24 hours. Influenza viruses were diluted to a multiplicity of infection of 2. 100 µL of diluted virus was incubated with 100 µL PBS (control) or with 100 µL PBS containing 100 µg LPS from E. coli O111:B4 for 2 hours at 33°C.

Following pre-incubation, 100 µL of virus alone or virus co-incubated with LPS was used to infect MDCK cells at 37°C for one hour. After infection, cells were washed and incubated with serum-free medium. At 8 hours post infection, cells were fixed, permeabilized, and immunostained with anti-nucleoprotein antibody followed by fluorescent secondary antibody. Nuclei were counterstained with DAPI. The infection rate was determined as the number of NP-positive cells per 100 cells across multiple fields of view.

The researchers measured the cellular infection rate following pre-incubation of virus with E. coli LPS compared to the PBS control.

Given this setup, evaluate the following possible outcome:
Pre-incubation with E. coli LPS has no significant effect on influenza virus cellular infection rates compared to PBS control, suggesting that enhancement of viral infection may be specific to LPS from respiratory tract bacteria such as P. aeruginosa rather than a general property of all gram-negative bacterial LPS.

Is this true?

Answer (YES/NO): NO